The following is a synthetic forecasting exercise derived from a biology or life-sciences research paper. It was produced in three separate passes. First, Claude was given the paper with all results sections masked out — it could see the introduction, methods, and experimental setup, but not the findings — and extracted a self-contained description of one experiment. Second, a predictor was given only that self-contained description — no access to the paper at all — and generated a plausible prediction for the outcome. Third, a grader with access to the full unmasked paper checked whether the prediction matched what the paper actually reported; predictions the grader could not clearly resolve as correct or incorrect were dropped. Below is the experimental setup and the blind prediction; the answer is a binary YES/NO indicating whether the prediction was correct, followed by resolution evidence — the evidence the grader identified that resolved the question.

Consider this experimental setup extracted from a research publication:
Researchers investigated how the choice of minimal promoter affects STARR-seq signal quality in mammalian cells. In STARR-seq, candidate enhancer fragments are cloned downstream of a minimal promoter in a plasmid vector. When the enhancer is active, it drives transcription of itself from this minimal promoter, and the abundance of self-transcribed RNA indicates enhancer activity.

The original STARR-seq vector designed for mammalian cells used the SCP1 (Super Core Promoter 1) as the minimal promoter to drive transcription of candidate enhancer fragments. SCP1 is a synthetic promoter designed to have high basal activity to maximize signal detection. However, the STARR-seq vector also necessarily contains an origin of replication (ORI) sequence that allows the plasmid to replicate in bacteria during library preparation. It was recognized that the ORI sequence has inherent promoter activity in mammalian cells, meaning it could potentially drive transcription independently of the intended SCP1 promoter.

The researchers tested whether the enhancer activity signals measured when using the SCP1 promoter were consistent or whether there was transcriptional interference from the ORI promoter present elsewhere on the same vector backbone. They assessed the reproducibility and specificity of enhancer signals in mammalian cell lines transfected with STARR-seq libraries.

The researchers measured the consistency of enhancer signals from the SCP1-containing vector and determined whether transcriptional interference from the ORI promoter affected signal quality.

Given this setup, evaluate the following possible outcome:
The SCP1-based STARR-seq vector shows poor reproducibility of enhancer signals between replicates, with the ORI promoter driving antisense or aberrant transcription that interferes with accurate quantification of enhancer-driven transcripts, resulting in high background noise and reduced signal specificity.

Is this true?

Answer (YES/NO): NO